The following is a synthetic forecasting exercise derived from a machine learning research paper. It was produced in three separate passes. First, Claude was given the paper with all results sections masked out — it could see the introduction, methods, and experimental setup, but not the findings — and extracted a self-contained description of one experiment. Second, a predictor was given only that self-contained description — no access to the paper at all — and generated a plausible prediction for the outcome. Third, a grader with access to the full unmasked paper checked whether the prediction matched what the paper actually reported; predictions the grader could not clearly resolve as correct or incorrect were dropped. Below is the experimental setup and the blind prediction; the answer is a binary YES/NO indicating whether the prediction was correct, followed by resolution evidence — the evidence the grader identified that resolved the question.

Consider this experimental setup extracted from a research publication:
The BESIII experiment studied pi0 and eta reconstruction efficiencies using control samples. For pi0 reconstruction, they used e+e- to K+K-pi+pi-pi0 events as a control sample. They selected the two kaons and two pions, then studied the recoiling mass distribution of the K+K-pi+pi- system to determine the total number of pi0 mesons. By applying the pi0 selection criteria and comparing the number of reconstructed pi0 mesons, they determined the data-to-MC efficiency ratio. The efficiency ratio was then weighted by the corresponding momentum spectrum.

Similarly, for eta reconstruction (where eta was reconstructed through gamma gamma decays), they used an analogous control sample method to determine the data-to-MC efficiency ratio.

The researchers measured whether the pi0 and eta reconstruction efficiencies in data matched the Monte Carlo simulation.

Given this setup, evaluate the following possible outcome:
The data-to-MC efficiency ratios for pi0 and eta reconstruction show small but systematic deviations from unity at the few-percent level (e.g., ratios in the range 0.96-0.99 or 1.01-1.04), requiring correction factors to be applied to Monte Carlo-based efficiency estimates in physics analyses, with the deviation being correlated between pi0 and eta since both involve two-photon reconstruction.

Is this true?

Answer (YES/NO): NO